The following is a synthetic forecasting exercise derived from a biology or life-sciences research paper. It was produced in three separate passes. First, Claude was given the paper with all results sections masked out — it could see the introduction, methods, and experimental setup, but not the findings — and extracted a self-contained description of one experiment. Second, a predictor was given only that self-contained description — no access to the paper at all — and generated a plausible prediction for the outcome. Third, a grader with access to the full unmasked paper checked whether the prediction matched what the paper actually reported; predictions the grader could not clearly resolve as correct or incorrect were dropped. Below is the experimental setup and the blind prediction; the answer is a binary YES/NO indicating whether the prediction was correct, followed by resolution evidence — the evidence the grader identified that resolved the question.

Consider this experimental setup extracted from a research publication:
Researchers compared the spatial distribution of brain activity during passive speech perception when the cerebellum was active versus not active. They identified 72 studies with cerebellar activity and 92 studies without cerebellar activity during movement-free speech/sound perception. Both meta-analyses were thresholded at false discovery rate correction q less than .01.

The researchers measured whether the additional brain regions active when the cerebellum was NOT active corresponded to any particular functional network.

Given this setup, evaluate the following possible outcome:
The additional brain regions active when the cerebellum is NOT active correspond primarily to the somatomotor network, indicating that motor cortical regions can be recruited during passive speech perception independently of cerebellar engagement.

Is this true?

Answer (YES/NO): NO